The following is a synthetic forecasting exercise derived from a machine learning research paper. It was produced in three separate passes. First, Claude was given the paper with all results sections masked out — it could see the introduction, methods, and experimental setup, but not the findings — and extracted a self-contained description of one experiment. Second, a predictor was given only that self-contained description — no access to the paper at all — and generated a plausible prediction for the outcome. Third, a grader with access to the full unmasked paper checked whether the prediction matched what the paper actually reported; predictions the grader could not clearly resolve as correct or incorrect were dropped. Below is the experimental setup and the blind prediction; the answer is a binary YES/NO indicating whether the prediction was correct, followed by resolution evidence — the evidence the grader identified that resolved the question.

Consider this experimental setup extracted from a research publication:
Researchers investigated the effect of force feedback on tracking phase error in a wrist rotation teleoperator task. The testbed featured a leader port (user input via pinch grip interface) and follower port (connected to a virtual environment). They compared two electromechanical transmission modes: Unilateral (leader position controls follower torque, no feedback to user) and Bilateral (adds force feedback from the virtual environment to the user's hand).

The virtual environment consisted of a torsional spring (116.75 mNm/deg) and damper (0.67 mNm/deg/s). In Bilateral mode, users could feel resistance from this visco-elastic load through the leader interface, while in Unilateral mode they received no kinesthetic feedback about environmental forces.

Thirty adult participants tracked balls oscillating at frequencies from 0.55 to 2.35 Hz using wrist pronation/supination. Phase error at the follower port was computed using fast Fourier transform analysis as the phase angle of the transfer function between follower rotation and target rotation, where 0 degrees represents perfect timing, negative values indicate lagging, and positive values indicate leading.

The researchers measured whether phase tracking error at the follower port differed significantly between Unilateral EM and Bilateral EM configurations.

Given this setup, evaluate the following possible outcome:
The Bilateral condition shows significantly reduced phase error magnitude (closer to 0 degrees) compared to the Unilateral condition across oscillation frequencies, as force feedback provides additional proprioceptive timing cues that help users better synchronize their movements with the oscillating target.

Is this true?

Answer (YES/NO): NO